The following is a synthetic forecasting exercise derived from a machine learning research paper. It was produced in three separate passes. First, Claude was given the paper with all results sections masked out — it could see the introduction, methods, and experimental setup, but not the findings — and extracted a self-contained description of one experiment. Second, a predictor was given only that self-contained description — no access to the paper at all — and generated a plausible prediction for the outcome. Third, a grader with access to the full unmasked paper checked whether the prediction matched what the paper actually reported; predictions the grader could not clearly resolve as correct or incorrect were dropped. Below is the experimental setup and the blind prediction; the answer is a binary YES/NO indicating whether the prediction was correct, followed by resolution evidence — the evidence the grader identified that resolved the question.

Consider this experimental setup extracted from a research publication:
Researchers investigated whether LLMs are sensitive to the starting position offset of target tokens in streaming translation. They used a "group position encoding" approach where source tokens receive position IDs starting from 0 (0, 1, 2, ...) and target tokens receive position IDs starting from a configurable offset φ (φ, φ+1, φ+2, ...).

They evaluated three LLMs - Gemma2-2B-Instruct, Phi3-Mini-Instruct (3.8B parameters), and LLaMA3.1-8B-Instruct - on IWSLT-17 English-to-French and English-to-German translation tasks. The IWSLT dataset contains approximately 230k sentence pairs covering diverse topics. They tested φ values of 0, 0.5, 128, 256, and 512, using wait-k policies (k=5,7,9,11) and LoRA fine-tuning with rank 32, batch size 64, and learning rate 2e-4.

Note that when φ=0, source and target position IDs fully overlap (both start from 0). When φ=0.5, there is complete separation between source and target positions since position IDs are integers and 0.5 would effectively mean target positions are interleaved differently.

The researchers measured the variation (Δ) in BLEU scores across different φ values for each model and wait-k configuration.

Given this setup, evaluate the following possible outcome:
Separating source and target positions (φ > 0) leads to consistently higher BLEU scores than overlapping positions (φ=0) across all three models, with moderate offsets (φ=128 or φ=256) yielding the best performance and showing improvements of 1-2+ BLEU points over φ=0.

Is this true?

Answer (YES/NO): NO